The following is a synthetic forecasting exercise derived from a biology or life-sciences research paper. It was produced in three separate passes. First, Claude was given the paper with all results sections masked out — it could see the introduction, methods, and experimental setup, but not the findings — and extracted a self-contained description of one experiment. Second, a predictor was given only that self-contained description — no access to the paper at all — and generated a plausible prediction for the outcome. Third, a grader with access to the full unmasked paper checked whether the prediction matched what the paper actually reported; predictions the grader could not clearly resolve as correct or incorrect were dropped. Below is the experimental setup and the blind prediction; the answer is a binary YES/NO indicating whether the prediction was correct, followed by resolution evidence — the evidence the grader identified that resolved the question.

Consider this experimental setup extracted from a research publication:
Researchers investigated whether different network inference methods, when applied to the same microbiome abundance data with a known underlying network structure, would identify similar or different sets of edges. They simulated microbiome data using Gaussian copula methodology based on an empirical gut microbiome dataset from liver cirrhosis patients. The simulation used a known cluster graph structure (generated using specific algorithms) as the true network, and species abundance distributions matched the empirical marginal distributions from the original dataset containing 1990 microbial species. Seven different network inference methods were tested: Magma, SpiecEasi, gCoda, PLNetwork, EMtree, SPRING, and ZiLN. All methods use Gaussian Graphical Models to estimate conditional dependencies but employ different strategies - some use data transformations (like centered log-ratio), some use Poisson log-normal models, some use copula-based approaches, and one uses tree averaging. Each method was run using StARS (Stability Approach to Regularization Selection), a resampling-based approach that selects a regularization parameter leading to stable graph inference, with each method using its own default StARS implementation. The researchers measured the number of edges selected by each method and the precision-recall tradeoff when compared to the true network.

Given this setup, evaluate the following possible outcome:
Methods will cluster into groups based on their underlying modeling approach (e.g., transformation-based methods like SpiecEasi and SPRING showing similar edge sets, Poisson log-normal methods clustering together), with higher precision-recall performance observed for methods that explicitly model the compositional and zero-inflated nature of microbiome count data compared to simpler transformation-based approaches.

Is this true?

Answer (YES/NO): NO